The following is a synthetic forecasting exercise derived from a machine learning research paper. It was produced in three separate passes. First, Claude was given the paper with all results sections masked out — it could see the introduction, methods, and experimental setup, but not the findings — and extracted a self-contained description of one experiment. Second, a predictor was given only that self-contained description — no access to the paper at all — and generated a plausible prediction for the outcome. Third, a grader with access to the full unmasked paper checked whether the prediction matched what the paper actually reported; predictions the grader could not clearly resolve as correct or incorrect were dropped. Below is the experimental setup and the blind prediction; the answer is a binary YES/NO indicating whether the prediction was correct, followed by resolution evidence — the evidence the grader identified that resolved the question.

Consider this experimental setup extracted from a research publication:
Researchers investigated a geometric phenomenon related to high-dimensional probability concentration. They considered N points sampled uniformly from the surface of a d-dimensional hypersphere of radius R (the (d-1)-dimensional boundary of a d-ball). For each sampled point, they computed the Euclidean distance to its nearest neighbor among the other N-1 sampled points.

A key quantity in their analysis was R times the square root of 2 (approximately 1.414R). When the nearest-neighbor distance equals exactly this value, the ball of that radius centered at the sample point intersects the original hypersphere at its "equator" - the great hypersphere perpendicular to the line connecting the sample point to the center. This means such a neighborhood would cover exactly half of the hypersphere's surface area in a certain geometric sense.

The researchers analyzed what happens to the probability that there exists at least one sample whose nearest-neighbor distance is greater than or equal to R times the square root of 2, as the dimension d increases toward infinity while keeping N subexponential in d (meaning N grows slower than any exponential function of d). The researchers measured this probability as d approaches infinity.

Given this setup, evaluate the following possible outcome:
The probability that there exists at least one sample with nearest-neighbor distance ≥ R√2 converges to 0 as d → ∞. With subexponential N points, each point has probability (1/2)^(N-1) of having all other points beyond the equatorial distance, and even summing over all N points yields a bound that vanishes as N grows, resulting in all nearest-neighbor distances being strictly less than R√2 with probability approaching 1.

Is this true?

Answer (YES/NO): NO